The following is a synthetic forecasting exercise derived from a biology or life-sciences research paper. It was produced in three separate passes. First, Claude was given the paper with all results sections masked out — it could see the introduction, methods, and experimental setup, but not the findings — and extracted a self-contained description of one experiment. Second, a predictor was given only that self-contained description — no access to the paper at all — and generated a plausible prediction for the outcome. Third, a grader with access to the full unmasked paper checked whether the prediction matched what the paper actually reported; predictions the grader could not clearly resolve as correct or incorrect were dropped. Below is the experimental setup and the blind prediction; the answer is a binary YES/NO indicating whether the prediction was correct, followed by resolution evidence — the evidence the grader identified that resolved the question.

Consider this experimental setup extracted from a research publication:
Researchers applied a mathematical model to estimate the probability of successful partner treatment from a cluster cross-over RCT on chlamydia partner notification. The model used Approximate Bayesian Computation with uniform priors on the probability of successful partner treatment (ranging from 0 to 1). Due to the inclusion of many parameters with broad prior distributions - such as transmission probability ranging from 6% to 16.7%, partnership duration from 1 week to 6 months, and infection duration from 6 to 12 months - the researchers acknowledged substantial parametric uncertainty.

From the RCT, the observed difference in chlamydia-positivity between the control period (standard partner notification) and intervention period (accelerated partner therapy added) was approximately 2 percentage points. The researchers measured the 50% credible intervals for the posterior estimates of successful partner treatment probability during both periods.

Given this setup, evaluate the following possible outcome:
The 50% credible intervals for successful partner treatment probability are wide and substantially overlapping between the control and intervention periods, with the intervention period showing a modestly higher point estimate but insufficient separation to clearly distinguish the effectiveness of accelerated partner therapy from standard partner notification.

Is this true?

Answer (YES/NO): YES